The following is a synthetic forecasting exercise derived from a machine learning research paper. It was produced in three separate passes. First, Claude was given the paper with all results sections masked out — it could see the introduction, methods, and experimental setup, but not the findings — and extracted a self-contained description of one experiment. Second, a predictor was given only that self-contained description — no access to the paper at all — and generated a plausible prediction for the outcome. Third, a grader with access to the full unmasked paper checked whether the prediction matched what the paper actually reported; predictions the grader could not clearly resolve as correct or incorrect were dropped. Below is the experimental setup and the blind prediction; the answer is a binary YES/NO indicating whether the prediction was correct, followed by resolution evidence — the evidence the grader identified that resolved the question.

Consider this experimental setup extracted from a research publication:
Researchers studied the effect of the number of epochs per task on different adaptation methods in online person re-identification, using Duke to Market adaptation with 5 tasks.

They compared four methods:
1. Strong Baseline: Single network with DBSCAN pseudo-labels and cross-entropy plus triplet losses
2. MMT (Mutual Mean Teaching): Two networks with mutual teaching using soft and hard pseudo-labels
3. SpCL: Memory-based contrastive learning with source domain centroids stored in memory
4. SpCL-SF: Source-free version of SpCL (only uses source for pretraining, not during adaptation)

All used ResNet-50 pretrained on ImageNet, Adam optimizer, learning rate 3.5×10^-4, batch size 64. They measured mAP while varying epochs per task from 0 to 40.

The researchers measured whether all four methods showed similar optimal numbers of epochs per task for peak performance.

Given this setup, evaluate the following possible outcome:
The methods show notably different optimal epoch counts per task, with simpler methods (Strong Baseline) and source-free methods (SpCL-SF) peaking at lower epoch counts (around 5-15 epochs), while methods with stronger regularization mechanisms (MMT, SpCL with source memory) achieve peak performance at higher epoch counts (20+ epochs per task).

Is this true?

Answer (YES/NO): NO